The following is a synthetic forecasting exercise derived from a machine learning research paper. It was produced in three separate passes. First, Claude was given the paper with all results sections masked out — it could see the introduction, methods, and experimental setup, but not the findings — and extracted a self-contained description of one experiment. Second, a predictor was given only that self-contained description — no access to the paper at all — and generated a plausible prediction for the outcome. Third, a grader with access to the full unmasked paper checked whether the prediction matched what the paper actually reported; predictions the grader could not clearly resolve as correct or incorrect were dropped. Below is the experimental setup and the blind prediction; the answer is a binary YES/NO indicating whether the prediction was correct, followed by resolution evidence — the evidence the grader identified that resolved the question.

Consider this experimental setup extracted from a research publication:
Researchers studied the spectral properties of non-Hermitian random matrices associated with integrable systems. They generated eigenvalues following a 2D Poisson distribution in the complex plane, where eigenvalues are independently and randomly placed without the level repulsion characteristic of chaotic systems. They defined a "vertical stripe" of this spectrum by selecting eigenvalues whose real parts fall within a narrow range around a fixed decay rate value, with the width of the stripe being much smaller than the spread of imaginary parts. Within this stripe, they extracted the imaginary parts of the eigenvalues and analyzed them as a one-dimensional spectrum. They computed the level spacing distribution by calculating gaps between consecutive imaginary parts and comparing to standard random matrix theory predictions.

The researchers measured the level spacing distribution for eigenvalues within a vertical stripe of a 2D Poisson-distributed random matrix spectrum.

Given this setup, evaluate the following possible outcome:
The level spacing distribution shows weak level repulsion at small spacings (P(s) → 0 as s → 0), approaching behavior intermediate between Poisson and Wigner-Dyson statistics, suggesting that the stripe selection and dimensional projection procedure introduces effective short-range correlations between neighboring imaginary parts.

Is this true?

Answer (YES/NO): NO